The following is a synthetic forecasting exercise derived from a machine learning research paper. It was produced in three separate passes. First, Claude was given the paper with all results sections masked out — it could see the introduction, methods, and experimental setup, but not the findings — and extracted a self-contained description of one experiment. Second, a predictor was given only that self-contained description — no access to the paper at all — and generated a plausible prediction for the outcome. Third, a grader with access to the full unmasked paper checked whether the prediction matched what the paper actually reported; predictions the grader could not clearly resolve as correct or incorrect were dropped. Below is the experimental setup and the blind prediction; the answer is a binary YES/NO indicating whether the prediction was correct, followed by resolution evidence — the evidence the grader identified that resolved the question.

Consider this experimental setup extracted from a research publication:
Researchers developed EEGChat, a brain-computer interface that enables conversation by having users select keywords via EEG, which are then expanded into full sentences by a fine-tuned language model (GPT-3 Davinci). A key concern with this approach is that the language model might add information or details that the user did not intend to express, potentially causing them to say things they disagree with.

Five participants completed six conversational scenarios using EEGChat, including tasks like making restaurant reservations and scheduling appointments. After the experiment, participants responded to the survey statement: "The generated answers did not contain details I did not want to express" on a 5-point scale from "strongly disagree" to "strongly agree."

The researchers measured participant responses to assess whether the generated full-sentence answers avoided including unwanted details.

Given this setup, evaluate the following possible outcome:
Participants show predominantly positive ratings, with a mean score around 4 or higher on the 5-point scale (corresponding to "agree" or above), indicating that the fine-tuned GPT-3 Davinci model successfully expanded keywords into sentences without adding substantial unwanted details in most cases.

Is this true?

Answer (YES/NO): NO